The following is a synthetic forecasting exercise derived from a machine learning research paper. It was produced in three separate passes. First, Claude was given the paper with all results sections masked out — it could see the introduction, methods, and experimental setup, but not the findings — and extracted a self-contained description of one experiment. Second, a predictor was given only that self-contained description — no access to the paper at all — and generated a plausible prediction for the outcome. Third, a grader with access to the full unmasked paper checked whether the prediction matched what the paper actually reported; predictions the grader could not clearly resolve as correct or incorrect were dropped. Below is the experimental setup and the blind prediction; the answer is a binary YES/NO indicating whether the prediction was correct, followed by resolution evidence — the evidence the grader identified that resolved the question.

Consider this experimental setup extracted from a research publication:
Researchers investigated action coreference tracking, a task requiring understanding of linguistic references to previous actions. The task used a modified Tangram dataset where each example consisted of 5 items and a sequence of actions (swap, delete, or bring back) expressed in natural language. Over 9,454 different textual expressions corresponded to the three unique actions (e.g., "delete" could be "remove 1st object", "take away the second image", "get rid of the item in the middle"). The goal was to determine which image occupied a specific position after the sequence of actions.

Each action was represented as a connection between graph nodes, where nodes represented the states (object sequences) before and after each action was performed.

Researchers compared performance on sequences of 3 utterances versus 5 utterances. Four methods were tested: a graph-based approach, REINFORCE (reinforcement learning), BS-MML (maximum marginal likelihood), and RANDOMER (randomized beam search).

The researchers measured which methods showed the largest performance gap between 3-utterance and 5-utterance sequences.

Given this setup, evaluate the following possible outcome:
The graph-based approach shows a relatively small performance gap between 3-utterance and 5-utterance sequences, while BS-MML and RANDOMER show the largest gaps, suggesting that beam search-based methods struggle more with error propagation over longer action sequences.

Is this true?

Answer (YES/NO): NO